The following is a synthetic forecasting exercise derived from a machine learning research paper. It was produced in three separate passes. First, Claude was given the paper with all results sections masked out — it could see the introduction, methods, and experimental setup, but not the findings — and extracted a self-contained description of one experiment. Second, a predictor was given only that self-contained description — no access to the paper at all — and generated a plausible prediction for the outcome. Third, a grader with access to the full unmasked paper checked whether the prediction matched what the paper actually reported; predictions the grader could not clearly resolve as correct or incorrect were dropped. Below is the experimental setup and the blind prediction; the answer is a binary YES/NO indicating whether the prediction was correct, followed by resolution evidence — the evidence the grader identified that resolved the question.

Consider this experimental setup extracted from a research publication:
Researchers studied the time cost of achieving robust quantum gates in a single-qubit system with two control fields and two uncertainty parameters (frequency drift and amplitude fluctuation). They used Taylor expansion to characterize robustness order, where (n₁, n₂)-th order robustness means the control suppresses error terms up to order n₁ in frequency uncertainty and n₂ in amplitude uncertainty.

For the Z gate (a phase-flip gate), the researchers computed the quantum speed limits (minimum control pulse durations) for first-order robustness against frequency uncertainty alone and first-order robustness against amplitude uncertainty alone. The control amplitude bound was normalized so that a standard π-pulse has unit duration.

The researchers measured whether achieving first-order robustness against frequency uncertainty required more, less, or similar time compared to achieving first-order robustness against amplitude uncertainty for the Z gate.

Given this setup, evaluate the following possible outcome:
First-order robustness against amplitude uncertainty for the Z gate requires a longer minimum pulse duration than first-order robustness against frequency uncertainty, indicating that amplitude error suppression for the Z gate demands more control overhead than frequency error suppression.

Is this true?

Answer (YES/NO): NO